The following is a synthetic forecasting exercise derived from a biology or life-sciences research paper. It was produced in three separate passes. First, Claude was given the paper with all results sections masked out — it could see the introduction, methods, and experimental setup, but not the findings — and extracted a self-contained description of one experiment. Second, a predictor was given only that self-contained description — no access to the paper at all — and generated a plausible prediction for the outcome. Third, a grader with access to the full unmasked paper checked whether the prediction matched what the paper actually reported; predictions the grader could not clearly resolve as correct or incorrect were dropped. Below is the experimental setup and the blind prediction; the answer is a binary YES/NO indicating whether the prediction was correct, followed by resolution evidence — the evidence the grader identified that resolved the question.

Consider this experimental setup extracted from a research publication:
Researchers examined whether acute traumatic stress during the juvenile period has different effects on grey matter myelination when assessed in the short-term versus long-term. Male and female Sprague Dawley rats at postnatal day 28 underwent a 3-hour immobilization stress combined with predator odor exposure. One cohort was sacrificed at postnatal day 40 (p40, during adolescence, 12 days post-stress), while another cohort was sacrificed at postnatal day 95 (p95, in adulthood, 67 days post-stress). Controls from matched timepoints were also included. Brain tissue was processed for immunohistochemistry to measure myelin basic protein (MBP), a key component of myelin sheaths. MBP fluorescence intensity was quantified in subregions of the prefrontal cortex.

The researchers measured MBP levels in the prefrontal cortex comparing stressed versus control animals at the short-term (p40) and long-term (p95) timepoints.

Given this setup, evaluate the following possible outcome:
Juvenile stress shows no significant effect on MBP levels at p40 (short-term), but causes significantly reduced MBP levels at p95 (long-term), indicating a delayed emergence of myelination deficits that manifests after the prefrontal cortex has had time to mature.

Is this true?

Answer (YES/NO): NO